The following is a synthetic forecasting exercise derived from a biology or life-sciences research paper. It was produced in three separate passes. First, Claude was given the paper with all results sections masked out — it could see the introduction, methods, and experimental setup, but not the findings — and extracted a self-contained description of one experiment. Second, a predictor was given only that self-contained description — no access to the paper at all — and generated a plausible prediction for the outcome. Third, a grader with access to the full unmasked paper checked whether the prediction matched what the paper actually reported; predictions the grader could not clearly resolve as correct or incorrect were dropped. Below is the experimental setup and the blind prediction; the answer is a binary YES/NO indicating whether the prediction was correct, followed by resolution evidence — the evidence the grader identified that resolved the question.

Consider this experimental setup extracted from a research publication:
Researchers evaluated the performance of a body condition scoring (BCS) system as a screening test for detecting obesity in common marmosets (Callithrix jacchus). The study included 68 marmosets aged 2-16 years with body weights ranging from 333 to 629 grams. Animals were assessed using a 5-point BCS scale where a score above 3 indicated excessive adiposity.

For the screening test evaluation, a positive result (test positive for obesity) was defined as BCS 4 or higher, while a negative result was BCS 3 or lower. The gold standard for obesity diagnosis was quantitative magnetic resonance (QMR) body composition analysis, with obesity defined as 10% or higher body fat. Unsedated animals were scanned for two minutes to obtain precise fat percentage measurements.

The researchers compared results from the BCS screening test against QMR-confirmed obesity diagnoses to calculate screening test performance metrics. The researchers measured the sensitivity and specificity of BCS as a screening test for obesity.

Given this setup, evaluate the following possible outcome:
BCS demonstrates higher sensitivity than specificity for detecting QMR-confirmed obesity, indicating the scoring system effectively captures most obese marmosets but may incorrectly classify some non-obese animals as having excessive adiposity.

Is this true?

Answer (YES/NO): YES